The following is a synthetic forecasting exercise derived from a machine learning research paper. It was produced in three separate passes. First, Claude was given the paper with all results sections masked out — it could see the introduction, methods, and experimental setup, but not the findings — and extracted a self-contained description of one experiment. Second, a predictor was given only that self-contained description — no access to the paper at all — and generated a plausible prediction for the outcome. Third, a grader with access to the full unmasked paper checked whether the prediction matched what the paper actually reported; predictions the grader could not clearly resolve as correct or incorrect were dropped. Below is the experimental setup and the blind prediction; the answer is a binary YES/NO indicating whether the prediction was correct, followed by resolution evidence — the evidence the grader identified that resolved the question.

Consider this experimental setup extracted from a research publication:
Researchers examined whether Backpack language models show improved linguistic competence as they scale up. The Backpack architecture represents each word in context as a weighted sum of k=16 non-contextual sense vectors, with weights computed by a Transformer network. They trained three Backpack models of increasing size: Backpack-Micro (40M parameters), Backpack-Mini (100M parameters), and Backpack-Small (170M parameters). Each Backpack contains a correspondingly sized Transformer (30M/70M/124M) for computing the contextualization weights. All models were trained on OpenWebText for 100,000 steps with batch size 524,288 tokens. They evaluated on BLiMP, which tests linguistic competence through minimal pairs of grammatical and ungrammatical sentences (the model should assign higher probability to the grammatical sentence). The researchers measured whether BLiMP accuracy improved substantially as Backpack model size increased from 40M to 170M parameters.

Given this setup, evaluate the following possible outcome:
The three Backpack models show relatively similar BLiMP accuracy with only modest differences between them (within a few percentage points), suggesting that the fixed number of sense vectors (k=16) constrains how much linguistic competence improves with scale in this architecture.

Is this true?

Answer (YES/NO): NO